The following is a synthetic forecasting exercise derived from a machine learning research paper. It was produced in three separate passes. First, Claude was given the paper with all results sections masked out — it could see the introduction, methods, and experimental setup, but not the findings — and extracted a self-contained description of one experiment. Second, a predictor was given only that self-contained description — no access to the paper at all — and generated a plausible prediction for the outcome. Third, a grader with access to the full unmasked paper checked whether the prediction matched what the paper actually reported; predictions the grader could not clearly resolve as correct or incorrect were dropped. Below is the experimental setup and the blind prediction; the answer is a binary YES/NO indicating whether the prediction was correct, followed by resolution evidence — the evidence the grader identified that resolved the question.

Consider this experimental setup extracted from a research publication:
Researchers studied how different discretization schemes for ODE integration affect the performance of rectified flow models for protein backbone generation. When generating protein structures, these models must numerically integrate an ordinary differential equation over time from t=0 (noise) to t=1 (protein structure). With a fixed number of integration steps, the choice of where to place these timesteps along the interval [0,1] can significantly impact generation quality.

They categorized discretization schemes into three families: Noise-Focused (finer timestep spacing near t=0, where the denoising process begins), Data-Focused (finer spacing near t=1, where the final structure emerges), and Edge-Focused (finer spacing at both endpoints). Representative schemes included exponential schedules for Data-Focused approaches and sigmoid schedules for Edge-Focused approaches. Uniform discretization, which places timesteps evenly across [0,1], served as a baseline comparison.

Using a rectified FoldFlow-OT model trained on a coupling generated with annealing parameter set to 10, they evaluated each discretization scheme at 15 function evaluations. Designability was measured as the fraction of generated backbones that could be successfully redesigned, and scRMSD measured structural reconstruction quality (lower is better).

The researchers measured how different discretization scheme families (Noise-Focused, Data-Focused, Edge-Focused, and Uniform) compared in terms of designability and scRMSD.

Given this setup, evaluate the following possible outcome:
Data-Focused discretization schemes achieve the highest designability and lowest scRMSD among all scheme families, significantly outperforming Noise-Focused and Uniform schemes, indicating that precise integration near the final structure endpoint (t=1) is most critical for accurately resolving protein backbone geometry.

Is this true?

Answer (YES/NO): NO